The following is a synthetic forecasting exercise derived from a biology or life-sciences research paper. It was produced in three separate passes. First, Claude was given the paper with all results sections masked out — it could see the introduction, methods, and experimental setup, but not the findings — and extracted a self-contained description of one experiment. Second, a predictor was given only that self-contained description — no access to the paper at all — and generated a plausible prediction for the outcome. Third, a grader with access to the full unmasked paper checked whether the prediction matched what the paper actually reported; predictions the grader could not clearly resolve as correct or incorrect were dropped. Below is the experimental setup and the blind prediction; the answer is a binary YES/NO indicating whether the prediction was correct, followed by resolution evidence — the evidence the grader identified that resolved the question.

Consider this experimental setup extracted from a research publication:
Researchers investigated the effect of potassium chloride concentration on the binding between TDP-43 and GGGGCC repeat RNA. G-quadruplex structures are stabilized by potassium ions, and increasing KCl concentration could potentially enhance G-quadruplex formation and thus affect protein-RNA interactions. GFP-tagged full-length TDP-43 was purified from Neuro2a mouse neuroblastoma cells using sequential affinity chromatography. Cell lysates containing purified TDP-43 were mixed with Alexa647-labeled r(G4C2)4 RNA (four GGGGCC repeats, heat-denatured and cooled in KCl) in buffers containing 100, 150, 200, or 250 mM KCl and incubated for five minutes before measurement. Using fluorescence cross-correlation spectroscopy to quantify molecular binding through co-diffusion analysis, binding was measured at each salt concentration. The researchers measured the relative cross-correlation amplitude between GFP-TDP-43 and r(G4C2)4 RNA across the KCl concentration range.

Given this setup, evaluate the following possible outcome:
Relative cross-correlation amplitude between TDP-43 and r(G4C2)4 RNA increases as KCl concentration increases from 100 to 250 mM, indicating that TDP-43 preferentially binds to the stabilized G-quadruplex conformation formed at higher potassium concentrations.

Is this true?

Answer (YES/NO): NO